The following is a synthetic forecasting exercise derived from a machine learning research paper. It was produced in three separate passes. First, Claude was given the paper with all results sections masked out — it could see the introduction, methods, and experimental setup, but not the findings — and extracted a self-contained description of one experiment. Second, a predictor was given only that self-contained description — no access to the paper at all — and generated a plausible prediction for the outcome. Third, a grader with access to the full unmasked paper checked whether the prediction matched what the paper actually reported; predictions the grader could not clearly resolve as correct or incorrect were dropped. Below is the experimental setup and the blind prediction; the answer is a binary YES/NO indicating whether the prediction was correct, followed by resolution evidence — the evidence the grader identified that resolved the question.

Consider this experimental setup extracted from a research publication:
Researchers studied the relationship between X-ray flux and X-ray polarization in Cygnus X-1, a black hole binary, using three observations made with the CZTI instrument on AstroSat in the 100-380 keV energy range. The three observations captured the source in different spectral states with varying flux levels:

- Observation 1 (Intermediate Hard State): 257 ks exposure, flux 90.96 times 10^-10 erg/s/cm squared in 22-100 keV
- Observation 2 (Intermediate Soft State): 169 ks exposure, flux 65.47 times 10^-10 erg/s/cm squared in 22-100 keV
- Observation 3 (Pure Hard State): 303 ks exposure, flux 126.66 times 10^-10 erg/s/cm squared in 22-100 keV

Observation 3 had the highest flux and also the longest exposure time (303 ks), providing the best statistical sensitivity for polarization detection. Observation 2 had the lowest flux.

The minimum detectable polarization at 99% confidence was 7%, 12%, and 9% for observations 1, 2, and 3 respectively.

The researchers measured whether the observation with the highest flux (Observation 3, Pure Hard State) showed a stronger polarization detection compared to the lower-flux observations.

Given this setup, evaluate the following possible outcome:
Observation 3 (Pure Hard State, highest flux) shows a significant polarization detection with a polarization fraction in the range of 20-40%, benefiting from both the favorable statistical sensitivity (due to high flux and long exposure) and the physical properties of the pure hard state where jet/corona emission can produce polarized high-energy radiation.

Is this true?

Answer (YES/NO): NO